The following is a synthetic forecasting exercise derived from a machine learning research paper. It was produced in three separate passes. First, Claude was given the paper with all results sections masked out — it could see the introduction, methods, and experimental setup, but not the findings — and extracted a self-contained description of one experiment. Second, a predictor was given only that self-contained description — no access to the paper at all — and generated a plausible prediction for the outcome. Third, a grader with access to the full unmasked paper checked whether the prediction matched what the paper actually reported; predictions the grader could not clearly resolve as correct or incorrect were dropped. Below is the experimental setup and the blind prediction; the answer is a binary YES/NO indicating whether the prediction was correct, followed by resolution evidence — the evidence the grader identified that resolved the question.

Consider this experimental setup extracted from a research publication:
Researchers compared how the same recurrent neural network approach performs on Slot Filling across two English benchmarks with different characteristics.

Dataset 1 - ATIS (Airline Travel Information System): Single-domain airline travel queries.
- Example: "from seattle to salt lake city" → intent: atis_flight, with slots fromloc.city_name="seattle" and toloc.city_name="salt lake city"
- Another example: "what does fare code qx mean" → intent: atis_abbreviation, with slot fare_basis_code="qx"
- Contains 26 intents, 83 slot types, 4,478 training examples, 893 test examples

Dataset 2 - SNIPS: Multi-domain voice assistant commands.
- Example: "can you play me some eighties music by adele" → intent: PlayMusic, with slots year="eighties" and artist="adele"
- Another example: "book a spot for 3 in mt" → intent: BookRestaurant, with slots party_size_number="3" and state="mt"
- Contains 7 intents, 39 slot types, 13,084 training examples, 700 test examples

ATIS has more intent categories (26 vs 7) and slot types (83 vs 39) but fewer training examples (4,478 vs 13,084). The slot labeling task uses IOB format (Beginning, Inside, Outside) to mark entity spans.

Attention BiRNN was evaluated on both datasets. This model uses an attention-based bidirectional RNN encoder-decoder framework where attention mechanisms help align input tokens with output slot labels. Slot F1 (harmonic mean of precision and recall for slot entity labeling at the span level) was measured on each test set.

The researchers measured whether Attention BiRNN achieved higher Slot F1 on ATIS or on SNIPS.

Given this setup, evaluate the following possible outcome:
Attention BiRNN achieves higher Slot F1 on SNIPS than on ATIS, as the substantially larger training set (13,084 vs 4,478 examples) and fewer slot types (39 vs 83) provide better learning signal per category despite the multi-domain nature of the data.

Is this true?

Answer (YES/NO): NO